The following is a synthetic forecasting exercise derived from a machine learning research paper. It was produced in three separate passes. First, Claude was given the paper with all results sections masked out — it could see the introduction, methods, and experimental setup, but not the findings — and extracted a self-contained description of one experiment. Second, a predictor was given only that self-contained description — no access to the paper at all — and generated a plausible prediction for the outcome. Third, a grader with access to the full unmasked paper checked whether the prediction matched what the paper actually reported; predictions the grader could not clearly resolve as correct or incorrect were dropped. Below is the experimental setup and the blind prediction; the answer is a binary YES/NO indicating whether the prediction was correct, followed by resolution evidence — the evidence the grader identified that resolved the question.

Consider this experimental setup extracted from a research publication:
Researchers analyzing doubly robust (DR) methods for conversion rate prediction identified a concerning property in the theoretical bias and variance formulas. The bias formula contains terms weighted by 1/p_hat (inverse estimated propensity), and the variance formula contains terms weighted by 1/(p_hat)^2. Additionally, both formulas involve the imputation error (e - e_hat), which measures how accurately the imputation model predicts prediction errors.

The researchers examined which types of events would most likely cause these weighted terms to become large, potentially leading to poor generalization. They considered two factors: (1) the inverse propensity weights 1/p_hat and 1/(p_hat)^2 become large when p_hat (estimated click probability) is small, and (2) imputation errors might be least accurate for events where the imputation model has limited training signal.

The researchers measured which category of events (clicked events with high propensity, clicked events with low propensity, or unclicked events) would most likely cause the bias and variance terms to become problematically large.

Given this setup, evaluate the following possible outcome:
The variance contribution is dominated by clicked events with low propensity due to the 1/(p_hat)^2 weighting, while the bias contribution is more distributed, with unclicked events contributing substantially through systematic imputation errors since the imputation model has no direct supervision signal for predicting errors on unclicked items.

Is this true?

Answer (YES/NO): NO